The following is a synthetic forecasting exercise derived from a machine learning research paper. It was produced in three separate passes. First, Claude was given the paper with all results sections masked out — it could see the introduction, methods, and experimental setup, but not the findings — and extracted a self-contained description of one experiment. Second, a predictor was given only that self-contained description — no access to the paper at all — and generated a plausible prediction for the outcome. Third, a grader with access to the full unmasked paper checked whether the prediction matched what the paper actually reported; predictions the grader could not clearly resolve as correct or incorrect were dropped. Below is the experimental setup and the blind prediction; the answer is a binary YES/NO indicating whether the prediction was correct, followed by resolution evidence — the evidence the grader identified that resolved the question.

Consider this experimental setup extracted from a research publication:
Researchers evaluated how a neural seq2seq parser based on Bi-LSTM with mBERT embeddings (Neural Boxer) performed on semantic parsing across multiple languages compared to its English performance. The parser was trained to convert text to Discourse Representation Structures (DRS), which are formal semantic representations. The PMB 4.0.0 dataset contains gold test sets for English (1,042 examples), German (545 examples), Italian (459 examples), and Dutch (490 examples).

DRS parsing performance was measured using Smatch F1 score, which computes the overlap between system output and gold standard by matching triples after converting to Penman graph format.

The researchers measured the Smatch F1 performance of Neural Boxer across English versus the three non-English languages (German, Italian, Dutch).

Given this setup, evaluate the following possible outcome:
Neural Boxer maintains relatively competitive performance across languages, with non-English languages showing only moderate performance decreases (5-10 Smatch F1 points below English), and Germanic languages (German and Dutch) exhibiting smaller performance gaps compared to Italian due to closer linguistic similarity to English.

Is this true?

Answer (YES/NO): NO